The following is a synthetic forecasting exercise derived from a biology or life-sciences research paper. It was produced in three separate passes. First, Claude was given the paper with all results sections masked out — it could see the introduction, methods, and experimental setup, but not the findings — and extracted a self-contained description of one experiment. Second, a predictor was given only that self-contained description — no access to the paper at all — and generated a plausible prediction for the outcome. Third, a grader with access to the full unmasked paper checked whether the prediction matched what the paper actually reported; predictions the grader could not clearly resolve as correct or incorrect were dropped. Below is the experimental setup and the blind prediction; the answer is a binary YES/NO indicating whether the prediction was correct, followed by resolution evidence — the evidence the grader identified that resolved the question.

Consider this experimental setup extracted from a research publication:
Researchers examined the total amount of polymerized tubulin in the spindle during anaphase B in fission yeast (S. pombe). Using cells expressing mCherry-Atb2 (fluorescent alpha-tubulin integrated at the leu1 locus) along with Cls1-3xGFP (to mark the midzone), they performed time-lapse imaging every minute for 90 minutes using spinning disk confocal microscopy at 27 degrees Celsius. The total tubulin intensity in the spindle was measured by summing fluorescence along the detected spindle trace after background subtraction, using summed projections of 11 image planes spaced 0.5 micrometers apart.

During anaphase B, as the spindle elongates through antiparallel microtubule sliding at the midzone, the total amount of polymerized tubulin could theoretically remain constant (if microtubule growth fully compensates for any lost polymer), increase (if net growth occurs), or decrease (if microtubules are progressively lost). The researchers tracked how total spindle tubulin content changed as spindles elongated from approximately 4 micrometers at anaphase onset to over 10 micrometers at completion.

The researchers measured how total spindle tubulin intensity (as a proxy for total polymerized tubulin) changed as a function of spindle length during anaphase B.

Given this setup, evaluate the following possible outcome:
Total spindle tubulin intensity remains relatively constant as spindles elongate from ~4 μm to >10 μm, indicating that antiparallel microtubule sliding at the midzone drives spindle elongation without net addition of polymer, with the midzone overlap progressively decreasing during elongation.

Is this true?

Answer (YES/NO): NO